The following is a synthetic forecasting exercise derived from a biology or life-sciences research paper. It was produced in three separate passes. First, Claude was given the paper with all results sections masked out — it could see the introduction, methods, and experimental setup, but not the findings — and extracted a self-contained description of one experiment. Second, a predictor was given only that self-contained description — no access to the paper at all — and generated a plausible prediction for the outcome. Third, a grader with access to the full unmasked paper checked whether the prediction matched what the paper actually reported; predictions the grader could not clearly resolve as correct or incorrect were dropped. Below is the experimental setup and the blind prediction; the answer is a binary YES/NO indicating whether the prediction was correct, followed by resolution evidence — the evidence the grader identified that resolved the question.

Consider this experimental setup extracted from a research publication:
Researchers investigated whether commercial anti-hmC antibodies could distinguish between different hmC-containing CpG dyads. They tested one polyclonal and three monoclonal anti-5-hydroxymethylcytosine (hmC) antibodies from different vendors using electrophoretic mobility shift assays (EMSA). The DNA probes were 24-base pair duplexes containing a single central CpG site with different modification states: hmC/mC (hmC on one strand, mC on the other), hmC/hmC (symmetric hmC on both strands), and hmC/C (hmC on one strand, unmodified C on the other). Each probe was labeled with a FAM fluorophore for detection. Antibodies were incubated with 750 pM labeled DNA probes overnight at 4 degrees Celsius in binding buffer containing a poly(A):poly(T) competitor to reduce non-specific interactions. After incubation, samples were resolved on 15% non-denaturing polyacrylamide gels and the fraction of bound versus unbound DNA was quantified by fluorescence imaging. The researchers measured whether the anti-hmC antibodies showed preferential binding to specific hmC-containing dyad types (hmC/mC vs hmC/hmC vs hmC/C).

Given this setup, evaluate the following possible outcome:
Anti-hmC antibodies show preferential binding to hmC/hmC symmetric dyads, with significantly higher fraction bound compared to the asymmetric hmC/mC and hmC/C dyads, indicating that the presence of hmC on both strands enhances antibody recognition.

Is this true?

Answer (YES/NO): NO